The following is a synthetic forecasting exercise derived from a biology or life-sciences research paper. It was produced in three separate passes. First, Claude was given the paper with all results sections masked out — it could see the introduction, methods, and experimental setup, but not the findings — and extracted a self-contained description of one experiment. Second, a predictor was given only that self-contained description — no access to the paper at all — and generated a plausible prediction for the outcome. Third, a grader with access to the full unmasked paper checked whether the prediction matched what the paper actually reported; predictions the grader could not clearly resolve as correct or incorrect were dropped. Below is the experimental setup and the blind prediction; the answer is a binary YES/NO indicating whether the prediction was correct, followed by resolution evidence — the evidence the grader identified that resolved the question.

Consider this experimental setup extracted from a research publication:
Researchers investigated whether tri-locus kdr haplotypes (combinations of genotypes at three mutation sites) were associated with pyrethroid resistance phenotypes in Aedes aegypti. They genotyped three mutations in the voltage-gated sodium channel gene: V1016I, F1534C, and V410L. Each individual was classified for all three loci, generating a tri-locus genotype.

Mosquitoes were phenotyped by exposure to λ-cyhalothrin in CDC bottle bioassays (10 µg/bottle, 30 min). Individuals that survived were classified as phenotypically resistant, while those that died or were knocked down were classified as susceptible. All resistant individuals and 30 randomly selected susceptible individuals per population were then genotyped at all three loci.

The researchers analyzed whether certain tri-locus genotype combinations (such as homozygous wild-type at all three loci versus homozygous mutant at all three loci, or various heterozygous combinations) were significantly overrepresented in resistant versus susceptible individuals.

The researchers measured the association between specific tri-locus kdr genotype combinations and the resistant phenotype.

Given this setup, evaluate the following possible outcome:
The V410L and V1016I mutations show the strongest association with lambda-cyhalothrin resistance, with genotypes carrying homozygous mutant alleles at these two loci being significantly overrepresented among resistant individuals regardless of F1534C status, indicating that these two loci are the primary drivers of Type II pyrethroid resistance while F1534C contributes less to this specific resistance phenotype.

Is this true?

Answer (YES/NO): NO